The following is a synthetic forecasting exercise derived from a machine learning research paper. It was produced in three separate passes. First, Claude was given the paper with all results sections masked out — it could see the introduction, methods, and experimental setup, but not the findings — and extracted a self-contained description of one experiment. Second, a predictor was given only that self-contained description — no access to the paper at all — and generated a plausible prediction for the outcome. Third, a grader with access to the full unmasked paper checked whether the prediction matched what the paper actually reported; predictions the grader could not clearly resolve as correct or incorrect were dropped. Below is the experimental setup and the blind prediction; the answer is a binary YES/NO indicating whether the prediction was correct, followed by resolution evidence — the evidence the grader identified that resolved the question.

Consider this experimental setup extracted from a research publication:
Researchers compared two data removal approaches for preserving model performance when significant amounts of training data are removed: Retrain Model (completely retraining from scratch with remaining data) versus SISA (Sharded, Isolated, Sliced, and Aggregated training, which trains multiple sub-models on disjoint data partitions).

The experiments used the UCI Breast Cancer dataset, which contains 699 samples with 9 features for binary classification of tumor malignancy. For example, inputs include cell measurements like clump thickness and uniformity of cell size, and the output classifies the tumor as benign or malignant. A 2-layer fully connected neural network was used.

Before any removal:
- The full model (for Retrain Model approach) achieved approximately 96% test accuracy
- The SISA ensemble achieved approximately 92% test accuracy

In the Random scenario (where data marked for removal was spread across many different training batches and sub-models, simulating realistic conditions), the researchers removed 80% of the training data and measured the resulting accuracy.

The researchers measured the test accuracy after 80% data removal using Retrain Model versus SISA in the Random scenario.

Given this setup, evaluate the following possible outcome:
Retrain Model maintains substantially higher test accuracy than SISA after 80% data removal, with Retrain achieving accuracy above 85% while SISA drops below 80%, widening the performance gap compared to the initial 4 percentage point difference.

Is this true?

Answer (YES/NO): NO